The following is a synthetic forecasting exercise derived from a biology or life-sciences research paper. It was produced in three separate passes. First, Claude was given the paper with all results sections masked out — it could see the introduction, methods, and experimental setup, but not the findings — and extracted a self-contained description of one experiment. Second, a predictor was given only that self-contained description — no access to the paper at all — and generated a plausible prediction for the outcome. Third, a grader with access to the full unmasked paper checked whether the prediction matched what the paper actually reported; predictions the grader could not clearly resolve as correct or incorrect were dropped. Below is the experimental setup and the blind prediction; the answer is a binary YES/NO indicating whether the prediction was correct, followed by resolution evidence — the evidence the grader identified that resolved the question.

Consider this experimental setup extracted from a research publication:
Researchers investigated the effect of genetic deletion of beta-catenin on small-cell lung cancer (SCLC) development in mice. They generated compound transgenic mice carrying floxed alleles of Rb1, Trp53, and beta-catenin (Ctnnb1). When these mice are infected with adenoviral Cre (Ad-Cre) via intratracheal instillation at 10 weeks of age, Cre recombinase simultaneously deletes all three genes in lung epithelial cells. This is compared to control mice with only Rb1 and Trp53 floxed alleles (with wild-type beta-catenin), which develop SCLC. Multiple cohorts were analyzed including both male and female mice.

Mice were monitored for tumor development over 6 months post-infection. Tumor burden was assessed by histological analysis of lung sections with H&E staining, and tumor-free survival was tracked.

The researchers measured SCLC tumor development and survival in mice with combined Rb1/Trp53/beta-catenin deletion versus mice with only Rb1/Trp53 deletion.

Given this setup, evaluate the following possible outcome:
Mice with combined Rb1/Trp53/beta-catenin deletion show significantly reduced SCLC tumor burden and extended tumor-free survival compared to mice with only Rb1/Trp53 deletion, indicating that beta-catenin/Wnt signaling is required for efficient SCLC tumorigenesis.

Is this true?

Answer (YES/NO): NO